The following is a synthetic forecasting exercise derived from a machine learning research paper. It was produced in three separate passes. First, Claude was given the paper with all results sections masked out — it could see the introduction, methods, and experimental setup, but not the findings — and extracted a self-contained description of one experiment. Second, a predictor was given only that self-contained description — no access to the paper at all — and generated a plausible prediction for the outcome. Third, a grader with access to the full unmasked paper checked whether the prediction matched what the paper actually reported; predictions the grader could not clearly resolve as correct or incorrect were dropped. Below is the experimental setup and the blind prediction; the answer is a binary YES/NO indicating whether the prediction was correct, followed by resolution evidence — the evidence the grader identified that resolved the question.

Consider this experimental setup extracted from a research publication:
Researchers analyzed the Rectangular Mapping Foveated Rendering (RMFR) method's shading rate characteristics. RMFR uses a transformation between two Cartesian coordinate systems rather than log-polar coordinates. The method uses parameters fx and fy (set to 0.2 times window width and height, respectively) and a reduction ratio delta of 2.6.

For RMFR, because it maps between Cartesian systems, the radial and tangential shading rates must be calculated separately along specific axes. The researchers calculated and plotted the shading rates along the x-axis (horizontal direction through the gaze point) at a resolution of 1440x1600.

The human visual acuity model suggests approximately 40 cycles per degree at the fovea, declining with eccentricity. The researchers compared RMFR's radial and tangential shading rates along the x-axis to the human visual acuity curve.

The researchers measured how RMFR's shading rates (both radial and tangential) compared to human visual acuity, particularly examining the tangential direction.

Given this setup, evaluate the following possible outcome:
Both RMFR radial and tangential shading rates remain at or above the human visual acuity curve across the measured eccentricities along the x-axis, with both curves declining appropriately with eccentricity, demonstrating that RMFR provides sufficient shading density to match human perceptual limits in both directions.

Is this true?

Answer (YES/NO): NO